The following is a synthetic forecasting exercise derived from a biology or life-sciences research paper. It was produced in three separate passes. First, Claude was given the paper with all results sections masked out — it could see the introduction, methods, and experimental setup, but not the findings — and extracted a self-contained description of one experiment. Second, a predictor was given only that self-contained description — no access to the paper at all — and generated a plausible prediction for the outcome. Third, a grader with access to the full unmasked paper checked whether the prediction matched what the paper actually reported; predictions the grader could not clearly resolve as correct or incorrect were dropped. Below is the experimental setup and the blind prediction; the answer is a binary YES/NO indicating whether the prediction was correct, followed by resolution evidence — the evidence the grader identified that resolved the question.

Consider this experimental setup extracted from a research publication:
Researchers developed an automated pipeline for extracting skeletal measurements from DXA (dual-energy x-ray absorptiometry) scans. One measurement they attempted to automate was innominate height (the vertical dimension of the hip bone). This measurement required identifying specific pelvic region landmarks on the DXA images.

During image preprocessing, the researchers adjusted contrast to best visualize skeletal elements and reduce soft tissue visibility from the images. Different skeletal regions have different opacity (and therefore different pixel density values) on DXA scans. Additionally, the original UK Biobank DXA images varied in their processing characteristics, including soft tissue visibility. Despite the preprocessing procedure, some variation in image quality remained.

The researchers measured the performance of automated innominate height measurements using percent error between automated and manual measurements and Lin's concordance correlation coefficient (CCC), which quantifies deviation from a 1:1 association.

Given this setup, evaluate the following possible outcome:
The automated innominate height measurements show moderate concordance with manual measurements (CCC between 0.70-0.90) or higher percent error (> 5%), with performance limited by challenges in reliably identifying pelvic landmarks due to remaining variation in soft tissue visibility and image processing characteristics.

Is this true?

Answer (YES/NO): YES